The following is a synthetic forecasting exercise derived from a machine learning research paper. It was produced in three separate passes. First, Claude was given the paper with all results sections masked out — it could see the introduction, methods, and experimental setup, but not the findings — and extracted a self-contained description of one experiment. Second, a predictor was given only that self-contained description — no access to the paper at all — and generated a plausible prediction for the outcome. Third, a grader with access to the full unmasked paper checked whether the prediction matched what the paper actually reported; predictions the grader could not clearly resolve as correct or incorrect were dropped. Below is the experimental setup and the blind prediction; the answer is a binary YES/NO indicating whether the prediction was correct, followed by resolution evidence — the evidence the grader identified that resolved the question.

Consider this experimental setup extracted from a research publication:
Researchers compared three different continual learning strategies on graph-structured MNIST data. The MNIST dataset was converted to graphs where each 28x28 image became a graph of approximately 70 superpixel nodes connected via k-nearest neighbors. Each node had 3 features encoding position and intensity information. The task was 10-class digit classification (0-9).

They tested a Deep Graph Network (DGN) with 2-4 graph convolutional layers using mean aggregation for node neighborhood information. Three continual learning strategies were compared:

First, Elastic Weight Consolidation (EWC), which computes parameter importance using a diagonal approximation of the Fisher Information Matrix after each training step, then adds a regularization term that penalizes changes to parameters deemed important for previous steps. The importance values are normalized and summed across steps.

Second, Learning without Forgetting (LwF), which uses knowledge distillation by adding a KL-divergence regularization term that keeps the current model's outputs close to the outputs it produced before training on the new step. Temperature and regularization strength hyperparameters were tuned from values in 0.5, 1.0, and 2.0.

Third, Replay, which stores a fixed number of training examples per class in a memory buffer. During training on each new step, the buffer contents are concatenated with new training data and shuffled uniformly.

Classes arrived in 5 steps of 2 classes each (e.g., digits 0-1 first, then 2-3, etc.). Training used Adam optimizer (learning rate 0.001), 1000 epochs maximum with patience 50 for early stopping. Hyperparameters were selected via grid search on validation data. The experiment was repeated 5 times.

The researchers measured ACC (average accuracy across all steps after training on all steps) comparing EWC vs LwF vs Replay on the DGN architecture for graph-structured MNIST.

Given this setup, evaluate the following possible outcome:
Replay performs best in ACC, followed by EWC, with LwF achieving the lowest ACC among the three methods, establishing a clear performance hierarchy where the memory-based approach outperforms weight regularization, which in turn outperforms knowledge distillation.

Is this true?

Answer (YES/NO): NO